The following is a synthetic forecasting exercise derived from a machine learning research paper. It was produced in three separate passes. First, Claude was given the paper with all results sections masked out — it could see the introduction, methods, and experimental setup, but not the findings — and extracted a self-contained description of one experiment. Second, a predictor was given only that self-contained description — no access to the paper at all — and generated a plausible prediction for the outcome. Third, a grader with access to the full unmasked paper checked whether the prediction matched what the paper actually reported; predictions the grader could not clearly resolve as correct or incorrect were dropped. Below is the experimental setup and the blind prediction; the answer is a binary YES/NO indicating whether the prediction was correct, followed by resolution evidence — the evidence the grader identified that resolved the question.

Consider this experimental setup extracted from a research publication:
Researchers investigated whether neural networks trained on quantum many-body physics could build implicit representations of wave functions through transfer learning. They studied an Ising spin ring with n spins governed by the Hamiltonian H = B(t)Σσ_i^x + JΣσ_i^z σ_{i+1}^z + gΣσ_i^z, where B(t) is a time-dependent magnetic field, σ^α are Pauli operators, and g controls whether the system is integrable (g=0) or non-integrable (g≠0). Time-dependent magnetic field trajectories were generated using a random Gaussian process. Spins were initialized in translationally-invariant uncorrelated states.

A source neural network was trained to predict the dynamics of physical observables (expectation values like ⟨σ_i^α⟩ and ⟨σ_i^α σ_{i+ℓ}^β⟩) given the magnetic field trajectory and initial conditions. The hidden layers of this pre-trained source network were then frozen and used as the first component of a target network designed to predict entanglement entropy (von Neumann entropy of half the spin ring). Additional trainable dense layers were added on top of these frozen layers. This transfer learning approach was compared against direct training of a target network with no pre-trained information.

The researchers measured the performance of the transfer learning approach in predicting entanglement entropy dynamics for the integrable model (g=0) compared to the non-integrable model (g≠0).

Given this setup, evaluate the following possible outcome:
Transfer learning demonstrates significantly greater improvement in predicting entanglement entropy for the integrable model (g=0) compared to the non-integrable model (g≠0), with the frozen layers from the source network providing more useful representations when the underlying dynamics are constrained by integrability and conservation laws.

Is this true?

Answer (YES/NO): YES